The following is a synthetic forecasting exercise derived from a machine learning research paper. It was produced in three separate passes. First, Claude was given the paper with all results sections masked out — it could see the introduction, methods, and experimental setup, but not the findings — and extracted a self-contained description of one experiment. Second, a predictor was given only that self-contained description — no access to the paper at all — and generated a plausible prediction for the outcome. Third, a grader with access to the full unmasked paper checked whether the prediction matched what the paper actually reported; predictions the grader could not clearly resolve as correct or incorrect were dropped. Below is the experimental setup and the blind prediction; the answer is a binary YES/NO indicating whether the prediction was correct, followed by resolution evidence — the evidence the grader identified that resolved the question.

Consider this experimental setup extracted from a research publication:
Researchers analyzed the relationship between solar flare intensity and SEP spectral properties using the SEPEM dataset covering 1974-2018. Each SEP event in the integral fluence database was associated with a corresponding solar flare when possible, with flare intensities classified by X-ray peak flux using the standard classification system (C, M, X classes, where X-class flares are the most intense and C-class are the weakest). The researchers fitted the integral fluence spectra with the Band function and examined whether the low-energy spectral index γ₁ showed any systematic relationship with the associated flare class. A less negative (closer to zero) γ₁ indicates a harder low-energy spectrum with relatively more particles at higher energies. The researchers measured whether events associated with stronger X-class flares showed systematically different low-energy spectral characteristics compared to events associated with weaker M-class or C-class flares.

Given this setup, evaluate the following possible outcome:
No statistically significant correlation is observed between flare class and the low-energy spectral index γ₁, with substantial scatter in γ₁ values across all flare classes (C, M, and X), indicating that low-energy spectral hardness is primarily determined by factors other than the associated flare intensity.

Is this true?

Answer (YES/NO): YES